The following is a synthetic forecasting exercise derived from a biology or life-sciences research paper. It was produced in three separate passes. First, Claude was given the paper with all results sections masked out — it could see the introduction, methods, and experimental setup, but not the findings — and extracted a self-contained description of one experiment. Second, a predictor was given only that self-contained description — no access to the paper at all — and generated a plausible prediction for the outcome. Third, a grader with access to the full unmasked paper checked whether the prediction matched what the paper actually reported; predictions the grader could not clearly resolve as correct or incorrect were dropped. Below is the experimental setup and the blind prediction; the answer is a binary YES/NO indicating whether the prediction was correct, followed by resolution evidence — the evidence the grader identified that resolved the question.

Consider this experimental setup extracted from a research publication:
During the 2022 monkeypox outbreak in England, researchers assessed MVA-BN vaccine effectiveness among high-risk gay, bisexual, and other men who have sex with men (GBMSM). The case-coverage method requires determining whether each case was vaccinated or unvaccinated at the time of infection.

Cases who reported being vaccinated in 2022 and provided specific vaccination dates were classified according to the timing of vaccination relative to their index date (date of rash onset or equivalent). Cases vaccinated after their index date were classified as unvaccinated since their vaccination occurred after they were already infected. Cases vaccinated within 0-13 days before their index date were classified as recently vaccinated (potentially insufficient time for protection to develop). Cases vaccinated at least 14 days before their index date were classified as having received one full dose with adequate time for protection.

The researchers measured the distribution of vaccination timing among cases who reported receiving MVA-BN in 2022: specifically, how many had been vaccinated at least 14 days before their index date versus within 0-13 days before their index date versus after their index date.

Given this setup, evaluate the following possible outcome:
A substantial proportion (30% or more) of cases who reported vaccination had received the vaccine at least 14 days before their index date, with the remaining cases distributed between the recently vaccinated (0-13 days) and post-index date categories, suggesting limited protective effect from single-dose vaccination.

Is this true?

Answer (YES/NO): NO